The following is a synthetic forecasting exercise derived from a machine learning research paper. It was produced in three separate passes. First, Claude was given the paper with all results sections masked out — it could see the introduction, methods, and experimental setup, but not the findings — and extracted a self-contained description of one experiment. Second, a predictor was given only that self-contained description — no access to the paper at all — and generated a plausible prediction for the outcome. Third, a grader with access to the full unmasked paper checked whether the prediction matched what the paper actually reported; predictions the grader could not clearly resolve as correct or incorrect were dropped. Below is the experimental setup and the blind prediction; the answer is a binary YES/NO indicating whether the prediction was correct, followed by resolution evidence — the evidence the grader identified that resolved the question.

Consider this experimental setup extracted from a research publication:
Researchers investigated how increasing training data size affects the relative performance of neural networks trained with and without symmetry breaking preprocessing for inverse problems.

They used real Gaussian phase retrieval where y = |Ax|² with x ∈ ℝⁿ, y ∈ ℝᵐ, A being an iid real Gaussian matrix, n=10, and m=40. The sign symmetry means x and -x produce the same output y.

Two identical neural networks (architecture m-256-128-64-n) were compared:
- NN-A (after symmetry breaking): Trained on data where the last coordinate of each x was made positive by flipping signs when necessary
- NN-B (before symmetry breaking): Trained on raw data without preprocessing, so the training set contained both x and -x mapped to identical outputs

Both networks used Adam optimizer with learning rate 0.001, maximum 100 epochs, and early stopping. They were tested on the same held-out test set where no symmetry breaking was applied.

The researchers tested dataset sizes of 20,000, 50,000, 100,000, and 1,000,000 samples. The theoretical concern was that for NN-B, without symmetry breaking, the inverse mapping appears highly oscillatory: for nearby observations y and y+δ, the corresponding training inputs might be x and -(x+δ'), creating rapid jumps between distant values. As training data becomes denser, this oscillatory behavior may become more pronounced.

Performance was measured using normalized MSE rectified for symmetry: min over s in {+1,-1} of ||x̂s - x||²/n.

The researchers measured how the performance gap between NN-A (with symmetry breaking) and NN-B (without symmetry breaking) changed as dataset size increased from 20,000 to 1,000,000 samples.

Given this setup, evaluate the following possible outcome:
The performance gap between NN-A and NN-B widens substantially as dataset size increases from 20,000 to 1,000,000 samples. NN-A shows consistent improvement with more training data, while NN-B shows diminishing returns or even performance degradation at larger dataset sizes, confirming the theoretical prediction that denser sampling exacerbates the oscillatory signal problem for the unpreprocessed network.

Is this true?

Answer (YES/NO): NO